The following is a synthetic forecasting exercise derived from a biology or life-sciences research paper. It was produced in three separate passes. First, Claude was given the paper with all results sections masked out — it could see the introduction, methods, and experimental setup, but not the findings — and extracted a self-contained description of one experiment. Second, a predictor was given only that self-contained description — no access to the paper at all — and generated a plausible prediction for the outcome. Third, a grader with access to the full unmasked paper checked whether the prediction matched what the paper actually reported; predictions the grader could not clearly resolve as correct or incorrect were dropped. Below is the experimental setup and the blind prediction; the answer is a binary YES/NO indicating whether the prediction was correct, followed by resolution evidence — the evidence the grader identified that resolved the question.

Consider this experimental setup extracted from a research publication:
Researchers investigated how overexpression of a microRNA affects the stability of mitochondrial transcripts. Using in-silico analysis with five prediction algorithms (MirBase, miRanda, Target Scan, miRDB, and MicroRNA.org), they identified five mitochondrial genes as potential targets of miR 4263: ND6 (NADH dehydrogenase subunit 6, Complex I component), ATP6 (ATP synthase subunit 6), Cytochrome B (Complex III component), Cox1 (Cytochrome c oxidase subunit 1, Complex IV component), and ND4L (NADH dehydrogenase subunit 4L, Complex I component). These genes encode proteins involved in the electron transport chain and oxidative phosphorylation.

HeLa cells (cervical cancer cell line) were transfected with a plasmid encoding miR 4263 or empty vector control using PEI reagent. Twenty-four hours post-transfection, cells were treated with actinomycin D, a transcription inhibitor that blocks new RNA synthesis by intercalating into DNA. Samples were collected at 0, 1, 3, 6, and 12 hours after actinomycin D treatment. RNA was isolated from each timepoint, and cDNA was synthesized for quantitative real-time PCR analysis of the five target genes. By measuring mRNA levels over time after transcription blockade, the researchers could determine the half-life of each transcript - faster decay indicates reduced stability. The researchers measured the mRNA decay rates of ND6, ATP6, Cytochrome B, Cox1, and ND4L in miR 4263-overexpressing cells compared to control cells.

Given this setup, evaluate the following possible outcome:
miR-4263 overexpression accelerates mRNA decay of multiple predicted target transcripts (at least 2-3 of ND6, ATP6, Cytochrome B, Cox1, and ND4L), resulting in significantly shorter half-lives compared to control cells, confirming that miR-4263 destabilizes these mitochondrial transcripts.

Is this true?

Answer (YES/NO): NO